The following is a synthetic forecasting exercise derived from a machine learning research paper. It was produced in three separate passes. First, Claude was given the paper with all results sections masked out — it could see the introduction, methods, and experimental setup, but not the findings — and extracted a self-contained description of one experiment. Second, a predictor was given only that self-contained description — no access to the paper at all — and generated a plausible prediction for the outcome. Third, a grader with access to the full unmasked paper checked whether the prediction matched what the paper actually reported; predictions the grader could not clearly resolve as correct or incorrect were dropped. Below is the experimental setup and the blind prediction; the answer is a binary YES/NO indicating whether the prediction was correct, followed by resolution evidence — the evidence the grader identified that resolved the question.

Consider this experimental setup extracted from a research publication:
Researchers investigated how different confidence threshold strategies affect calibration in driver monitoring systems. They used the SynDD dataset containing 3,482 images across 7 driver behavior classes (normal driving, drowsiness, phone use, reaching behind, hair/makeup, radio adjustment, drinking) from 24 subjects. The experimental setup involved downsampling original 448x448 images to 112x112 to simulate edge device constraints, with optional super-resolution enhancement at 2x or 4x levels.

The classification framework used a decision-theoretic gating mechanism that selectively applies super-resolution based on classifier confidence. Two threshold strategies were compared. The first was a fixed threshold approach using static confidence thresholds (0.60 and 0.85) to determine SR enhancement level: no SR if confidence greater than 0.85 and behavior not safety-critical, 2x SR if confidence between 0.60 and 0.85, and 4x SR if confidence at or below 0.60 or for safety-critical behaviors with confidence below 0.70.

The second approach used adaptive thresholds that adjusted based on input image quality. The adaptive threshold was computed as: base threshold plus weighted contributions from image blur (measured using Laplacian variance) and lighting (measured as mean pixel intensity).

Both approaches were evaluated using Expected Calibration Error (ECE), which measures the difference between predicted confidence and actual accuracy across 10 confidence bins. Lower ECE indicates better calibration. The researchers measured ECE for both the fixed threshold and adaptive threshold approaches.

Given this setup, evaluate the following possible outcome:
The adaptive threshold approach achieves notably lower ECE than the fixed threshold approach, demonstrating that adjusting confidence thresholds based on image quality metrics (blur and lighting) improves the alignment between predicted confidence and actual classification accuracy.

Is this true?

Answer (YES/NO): YES